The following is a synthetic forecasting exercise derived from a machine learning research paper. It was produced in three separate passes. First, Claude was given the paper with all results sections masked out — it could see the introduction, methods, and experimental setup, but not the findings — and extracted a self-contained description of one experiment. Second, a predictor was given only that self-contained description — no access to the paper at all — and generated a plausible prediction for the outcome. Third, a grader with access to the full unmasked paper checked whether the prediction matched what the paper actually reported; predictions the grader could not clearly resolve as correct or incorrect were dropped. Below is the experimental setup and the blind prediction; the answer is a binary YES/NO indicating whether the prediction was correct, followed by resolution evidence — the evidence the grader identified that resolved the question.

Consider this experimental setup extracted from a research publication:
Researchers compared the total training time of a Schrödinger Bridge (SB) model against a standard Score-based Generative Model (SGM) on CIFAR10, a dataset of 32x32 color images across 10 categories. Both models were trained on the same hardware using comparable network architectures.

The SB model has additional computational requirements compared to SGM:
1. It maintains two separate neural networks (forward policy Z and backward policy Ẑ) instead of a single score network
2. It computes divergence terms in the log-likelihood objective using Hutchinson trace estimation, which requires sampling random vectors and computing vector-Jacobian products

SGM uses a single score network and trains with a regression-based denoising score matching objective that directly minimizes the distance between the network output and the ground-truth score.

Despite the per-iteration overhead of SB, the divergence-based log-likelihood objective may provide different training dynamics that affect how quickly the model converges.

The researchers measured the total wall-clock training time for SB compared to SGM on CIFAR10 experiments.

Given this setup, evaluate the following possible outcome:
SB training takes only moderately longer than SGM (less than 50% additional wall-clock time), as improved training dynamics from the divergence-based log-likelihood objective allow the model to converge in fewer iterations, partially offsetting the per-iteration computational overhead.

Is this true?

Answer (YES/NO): YES